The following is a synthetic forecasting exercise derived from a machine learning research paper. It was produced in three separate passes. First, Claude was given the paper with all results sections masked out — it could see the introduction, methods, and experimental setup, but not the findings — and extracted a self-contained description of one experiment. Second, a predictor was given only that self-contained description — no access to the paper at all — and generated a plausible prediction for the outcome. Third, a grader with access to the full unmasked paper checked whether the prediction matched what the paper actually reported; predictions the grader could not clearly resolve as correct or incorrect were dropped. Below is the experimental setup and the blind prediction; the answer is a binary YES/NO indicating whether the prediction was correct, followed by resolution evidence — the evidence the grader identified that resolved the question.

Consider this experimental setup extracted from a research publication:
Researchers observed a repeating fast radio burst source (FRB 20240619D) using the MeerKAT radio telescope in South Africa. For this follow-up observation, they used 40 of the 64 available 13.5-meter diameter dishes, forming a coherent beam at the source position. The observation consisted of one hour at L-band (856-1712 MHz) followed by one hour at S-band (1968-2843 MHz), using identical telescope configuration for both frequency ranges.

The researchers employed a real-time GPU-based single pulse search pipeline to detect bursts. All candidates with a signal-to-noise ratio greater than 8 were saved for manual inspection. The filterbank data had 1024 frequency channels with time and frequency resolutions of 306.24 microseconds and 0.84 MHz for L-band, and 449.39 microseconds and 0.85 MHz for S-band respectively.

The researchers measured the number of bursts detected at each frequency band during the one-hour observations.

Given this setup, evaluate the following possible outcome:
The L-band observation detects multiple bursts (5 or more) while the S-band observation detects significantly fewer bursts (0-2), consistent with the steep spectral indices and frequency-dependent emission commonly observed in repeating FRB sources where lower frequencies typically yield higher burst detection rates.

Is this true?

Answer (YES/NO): NO